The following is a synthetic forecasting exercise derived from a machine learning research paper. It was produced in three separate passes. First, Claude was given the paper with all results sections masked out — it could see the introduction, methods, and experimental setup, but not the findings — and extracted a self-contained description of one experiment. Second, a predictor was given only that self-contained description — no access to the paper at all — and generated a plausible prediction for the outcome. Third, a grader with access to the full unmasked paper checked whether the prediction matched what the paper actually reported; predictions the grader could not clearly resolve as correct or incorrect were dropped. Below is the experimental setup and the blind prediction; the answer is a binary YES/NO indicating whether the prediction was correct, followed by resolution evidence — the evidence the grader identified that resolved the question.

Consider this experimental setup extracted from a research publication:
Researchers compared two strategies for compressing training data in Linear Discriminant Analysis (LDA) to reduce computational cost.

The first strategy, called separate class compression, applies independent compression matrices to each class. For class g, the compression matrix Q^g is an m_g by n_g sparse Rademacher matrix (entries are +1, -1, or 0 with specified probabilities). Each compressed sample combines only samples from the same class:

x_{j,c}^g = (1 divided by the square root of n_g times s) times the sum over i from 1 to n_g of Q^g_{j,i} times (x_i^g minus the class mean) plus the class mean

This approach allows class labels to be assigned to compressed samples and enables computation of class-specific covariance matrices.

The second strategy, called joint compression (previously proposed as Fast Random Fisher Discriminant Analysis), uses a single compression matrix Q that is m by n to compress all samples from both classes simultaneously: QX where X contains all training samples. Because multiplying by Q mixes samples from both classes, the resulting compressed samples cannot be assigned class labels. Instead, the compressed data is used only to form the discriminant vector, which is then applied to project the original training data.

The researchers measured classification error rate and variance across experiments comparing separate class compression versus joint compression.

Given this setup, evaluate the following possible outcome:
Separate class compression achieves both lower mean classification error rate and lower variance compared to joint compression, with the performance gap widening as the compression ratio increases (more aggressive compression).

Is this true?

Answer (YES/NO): NO